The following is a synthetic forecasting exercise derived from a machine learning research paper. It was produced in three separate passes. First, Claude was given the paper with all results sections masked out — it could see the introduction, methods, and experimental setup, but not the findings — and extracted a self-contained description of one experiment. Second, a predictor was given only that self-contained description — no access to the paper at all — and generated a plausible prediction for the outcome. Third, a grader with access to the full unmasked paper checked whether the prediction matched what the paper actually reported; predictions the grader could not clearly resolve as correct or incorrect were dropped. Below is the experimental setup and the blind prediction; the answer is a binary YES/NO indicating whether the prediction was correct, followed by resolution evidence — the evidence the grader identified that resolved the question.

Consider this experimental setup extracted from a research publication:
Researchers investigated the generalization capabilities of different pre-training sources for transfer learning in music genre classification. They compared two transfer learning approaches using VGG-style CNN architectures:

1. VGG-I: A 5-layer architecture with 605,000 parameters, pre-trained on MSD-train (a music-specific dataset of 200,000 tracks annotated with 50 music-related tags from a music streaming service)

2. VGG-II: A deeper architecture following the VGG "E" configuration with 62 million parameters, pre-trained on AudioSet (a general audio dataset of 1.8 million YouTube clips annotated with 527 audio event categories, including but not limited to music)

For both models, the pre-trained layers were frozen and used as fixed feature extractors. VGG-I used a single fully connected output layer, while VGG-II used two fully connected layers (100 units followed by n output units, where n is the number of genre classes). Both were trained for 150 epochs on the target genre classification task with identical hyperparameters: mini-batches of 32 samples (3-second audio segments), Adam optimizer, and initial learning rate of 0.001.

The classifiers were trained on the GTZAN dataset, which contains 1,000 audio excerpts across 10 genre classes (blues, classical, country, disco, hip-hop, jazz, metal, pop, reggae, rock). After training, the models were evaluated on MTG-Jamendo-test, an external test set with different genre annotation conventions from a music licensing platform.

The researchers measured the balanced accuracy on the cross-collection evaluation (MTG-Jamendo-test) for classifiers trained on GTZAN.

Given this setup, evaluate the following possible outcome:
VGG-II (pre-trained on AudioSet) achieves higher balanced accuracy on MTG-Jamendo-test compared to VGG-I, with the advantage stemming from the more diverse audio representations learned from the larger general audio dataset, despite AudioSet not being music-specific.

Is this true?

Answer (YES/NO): YES